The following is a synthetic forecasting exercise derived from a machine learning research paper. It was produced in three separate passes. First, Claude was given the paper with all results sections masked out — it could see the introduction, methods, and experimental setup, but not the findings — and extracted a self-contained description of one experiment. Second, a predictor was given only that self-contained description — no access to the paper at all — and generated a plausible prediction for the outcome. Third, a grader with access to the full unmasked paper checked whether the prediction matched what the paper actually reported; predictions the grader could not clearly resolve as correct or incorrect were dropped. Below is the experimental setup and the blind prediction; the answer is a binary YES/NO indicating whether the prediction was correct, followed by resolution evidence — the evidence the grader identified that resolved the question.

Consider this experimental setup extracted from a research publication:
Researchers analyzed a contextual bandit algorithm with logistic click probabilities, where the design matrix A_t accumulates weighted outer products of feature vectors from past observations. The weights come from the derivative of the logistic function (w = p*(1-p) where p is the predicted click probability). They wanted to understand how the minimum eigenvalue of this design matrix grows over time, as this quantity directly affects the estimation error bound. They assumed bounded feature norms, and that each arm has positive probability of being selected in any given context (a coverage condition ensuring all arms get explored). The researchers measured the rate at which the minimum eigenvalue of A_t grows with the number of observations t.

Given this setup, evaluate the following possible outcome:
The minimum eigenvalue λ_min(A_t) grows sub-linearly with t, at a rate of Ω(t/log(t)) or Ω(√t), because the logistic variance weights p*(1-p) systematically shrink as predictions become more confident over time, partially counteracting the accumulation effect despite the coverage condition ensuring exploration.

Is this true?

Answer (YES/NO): NO